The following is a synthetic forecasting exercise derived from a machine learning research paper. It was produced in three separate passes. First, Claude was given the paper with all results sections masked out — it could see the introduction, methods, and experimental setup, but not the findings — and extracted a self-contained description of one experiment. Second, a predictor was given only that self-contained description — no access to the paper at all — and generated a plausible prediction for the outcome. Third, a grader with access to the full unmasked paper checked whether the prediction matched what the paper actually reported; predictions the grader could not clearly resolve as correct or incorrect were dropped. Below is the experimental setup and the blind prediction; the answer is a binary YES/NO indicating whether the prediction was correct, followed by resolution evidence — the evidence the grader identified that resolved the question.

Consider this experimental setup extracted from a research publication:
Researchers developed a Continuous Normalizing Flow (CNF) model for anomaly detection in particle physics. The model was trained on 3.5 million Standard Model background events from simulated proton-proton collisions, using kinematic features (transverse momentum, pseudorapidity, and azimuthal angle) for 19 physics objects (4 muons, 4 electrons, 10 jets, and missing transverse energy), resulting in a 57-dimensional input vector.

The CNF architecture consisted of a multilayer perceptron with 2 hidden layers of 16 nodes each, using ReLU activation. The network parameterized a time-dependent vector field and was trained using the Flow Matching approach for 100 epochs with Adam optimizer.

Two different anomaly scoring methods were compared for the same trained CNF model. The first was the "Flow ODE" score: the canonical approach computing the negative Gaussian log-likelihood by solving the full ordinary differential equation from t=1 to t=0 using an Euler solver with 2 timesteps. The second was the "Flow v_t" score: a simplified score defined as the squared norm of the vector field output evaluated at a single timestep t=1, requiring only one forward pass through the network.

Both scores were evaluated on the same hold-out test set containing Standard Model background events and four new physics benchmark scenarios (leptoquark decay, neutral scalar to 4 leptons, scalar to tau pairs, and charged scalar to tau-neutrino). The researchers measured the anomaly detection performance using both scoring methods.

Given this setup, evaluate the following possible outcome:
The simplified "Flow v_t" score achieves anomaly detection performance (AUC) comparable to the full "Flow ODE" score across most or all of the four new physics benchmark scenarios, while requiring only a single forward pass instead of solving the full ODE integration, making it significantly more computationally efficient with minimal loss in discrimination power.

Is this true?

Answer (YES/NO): YES